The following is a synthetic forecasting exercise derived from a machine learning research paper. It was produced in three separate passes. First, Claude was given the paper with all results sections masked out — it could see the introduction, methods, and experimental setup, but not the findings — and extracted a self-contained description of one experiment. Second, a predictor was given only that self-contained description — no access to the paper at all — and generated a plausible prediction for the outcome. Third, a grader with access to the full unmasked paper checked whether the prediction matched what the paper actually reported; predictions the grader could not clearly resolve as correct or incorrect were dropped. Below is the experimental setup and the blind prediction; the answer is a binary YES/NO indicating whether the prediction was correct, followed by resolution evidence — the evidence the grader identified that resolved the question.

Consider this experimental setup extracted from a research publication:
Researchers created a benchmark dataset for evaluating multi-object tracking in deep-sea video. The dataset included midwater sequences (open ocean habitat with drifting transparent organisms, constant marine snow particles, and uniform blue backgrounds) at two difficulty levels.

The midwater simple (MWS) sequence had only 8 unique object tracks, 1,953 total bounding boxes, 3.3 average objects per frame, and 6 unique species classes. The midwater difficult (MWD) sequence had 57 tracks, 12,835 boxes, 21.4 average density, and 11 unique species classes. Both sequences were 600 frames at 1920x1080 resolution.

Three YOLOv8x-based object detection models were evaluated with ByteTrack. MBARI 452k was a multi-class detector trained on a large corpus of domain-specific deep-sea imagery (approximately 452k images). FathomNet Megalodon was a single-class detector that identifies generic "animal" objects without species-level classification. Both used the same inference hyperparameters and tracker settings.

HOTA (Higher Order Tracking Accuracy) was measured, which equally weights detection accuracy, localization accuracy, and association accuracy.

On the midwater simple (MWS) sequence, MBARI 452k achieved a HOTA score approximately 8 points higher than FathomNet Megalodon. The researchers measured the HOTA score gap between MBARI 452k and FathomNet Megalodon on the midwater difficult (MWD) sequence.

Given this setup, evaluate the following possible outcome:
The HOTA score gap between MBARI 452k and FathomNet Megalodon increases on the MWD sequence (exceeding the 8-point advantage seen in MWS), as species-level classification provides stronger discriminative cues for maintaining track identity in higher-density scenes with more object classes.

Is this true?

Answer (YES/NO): YES